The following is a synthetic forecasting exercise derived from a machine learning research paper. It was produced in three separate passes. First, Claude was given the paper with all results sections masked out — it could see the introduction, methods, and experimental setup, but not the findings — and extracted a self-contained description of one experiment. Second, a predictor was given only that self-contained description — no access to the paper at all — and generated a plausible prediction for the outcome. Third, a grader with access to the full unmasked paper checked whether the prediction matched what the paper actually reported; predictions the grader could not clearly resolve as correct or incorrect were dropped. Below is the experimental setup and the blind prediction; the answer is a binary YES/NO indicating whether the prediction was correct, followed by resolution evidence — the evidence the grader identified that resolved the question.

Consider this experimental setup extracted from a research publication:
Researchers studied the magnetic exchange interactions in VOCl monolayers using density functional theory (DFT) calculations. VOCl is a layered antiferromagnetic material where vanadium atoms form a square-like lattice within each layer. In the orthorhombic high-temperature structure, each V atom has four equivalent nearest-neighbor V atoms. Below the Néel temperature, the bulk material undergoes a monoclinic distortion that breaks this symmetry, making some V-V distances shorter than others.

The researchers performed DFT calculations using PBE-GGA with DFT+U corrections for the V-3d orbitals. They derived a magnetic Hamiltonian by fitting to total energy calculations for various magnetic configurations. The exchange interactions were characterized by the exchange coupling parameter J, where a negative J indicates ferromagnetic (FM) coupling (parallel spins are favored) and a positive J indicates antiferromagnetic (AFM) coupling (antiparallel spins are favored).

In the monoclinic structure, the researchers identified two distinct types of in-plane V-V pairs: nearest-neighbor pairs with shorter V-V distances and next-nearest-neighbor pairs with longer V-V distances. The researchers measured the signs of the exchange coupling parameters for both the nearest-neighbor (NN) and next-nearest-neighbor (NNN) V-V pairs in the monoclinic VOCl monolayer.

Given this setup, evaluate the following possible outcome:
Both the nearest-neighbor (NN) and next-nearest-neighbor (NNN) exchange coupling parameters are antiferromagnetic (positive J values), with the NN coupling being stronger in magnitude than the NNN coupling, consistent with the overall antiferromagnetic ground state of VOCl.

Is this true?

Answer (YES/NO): NO